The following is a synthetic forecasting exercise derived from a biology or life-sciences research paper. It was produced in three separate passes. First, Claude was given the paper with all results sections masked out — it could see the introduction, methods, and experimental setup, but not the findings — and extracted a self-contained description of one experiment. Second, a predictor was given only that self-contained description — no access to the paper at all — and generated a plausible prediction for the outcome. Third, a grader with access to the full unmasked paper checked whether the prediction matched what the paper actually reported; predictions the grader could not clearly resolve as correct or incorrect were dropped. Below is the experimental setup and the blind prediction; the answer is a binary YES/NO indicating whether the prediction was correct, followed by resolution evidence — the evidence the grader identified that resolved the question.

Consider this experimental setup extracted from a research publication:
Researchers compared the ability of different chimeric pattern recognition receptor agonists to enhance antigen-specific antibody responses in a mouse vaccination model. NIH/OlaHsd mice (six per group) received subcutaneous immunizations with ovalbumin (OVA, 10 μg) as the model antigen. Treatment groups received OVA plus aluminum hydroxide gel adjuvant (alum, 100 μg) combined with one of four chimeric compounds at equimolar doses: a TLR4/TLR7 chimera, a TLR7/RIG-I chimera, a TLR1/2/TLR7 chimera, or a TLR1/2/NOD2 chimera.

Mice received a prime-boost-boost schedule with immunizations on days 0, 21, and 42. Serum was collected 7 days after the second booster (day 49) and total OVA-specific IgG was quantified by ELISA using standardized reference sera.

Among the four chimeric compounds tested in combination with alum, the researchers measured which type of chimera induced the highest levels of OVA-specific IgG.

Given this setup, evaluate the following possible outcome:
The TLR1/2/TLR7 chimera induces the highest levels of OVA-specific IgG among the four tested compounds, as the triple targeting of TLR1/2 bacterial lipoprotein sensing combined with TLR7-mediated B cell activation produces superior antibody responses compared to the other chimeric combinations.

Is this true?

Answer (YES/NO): NO